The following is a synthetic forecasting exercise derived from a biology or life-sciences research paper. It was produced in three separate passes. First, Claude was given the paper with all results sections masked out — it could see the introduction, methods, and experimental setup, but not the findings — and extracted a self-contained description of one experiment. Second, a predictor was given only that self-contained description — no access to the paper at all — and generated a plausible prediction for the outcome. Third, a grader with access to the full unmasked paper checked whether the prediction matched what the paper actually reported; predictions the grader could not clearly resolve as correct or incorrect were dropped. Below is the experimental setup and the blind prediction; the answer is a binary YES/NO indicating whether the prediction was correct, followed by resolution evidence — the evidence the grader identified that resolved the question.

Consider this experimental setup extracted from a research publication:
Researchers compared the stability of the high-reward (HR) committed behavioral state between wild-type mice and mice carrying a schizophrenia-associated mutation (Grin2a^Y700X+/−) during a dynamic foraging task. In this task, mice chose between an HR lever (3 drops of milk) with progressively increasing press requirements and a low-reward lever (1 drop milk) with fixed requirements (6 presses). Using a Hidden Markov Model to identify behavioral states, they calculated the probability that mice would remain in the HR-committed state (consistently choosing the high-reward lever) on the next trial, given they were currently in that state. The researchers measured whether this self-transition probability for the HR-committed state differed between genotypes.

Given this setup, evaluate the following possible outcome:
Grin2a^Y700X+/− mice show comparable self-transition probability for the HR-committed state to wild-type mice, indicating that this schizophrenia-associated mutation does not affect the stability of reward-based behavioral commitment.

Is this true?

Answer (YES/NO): YES